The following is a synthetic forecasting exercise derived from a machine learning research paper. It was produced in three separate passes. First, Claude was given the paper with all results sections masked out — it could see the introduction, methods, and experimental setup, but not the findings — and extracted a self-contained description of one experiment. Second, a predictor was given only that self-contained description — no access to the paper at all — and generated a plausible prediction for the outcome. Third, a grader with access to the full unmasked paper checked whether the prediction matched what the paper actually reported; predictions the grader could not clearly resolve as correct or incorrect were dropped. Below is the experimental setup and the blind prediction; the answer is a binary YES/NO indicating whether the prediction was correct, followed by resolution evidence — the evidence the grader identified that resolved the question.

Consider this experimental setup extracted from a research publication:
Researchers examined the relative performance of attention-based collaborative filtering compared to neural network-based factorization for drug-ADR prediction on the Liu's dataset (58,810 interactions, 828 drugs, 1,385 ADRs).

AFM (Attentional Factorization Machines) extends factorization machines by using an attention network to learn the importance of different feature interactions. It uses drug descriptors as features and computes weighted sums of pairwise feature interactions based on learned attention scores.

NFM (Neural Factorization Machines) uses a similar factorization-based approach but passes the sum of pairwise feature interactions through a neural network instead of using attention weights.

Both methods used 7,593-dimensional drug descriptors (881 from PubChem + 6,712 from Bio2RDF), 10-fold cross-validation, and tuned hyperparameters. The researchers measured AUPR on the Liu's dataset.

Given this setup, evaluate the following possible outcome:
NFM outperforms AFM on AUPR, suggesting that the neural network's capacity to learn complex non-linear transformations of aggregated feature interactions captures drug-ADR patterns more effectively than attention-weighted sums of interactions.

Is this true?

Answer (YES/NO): YES